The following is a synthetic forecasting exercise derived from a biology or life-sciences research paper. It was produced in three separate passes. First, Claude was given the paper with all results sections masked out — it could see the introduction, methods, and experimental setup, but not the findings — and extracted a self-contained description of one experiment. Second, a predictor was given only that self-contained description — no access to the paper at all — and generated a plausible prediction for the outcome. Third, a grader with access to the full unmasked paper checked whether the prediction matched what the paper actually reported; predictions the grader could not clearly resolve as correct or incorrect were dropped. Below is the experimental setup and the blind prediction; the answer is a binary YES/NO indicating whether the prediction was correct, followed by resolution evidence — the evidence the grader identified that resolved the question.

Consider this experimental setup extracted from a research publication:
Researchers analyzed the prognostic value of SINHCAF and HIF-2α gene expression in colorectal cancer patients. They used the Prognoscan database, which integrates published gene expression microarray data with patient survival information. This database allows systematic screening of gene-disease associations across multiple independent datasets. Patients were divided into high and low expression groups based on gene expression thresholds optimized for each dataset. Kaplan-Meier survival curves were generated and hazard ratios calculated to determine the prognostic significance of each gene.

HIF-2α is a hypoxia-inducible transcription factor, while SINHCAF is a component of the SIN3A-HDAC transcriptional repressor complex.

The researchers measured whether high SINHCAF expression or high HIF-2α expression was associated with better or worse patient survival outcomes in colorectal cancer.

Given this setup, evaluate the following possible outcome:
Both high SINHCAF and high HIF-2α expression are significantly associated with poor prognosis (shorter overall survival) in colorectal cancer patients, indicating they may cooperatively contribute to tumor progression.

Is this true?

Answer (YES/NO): NO